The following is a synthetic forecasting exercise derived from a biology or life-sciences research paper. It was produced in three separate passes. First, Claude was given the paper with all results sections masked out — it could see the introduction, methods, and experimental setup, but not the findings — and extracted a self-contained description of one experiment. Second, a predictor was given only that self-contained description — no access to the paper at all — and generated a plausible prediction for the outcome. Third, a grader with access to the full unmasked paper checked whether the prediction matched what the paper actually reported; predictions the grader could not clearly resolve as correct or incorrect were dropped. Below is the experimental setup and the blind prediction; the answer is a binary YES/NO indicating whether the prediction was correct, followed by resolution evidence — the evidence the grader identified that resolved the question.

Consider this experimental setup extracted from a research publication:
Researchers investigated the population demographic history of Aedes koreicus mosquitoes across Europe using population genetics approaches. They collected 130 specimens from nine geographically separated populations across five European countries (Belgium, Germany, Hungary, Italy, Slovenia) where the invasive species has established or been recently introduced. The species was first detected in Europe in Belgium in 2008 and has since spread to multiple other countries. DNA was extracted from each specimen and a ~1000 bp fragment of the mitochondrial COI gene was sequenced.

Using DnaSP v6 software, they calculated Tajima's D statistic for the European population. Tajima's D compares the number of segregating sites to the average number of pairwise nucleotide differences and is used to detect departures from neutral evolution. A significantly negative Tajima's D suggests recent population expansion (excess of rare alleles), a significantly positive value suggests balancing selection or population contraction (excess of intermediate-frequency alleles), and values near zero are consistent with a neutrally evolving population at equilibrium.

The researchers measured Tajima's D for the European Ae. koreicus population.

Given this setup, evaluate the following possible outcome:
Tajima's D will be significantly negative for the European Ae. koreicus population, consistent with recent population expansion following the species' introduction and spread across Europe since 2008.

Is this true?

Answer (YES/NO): YES